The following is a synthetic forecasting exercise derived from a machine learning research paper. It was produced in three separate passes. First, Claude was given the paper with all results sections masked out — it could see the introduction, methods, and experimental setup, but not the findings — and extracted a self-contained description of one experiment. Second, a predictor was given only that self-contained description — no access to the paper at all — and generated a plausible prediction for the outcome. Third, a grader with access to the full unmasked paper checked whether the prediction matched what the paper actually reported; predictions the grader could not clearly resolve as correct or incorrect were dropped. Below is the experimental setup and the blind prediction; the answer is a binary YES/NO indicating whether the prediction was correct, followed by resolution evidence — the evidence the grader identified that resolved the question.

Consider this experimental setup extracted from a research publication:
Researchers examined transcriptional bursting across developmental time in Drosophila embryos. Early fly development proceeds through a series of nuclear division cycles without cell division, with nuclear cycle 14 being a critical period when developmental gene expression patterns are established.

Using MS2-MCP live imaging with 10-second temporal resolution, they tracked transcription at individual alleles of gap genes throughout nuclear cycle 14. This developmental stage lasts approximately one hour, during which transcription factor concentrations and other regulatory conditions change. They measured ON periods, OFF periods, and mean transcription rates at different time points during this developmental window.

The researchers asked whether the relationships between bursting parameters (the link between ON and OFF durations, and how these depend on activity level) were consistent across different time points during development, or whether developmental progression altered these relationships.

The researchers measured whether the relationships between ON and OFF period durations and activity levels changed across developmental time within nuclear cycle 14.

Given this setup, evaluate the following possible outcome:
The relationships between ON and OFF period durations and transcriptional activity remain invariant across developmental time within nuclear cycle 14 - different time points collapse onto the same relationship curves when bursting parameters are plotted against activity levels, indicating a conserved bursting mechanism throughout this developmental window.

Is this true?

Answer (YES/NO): YES